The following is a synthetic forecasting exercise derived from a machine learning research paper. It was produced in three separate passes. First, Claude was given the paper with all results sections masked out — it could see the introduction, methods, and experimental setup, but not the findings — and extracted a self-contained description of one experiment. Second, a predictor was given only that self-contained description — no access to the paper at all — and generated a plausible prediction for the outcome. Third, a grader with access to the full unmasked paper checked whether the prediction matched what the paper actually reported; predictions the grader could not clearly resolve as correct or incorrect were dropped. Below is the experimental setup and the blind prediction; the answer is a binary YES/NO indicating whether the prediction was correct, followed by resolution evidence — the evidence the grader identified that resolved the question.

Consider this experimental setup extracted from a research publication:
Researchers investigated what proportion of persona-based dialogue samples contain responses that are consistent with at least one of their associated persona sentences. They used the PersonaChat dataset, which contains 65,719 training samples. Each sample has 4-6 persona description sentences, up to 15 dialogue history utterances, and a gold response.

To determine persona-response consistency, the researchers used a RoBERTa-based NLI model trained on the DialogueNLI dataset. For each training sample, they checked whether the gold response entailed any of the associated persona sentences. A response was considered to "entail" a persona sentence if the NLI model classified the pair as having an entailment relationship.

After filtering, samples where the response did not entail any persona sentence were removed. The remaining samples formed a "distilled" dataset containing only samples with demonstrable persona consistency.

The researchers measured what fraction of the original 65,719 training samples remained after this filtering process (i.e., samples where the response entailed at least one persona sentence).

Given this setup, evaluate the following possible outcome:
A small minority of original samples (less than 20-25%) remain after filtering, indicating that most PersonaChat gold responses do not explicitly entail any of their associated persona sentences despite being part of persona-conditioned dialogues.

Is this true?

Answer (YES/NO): NO